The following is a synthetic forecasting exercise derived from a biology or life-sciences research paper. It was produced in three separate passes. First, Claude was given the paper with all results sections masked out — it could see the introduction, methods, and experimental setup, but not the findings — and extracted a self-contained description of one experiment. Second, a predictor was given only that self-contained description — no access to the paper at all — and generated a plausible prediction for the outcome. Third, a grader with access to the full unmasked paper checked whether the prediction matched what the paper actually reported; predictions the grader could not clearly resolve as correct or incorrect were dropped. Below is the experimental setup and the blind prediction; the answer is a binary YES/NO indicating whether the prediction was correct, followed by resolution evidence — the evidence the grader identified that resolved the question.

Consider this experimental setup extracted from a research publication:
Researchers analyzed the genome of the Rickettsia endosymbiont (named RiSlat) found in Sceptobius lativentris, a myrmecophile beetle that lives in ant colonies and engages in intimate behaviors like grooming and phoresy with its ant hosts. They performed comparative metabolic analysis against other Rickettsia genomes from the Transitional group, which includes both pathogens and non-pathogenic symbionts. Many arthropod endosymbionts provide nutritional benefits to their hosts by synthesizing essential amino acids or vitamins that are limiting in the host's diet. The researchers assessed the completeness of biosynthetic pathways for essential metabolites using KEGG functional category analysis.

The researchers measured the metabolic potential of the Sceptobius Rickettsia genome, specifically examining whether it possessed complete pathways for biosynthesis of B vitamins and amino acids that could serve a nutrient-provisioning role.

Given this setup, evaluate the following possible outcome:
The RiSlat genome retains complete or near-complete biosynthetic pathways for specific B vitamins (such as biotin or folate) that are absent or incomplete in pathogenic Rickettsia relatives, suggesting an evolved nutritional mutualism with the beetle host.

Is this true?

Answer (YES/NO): NO